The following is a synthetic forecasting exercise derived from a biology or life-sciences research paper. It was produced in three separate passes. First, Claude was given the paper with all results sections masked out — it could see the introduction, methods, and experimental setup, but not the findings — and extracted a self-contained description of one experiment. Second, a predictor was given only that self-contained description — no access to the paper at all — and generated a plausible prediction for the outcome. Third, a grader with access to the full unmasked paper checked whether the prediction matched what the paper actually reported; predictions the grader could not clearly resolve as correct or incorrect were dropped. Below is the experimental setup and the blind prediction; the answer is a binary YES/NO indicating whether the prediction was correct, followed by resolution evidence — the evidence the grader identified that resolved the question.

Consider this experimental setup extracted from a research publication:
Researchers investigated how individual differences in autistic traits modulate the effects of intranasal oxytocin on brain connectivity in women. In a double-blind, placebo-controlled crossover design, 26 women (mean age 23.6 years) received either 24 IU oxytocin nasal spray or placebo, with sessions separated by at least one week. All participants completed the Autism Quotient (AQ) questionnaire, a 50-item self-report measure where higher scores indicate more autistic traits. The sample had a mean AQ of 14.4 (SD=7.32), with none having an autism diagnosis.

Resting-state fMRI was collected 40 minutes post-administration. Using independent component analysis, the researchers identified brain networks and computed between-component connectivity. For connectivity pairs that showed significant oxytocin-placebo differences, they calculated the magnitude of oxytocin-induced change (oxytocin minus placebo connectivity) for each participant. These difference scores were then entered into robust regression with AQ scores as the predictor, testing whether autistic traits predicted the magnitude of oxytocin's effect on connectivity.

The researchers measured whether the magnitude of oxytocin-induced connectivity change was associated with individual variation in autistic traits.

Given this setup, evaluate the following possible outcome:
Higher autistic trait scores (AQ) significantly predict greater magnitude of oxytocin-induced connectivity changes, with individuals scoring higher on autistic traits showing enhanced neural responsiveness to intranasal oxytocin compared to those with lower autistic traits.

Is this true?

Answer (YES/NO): YES